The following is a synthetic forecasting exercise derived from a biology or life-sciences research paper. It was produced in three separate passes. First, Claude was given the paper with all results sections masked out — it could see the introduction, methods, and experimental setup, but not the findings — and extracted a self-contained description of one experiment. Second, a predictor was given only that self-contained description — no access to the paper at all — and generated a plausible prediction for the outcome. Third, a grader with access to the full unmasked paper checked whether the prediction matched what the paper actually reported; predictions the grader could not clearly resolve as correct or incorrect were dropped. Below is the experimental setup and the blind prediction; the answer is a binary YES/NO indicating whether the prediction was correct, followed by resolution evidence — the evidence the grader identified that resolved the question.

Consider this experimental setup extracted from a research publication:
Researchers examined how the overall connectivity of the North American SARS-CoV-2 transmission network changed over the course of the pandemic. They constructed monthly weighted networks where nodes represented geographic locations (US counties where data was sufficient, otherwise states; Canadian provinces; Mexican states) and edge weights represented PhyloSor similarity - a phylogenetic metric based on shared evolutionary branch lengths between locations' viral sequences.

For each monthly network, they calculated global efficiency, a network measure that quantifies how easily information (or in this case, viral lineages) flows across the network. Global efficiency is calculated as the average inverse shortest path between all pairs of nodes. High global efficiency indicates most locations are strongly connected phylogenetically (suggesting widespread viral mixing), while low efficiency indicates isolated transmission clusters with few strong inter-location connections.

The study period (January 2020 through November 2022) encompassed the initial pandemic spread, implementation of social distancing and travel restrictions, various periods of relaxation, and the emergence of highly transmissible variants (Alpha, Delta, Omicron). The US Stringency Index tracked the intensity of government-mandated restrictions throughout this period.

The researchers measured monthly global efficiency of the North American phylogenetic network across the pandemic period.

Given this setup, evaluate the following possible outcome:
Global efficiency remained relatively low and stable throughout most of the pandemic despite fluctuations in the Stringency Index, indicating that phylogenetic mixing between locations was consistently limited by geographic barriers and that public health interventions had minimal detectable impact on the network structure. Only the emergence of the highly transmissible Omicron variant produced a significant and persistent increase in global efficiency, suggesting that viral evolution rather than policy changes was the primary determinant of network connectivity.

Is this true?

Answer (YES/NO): NO